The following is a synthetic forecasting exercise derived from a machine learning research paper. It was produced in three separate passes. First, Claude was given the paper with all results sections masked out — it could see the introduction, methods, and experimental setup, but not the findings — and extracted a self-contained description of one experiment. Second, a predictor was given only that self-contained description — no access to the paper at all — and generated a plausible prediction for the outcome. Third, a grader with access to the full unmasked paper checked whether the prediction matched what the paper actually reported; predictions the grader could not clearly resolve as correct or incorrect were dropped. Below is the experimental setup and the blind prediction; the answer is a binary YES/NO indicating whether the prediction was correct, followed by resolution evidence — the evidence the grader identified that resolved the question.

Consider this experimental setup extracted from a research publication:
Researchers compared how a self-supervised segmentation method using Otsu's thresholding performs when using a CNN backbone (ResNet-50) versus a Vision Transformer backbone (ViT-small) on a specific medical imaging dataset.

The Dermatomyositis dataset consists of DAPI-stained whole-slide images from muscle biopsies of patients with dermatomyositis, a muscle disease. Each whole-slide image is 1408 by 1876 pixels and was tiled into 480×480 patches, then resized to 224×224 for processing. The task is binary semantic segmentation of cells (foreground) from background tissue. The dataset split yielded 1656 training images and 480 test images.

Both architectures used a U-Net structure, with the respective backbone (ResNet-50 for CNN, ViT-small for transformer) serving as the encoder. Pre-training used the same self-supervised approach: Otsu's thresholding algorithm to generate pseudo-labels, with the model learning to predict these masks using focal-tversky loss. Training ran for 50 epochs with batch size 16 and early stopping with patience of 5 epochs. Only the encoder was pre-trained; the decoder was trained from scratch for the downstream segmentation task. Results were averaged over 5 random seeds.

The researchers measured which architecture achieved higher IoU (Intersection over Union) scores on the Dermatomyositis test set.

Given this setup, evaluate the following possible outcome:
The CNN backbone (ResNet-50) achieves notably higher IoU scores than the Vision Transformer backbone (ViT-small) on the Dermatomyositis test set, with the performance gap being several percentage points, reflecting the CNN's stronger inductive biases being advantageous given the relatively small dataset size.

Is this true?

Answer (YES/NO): YES